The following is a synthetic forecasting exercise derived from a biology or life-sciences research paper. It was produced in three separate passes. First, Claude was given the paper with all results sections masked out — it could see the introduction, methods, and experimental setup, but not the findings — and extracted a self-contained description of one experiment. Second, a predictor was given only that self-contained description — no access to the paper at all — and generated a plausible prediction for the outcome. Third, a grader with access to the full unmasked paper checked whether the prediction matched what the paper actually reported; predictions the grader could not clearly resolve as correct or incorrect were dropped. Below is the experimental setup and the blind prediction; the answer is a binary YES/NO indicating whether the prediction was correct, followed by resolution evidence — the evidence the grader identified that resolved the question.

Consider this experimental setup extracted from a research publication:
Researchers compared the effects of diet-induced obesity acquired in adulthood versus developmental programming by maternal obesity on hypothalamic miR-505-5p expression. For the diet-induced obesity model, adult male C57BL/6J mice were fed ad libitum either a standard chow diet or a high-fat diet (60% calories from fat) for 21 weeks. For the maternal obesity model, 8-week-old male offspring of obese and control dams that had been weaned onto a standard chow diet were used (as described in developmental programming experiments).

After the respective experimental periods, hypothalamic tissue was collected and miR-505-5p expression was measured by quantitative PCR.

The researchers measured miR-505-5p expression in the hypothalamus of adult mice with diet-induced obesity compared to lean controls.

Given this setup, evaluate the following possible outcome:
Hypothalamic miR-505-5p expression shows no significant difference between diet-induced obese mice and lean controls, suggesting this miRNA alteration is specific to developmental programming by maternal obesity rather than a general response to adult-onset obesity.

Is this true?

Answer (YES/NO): NO